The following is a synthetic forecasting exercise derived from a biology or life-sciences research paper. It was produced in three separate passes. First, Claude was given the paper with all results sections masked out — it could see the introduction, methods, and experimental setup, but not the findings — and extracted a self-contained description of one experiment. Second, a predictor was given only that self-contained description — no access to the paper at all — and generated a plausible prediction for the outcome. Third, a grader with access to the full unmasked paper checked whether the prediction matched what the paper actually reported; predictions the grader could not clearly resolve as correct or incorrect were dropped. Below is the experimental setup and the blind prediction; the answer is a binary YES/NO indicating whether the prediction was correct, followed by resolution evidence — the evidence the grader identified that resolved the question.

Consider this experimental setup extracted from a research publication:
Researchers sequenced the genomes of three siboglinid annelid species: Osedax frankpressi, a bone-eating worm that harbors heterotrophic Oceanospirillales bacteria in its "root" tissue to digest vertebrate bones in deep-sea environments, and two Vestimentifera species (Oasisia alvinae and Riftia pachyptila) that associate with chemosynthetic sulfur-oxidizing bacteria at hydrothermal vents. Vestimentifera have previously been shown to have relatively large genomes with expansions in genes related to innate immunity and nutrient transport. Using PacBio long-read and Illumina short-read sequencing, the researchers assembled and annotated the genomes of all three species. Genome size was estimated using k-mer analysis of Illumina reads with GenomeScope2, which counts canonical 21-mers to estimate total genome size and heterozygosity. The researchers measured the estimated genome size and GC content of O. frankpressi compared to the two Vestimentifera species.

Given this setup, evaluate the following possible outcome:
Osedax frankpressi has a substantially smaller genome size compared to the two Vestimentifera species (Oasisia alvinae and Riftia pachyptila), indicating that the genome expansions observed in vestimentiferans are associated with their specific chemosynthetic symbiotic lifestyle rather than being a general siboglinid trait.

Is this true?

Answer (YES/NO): YES